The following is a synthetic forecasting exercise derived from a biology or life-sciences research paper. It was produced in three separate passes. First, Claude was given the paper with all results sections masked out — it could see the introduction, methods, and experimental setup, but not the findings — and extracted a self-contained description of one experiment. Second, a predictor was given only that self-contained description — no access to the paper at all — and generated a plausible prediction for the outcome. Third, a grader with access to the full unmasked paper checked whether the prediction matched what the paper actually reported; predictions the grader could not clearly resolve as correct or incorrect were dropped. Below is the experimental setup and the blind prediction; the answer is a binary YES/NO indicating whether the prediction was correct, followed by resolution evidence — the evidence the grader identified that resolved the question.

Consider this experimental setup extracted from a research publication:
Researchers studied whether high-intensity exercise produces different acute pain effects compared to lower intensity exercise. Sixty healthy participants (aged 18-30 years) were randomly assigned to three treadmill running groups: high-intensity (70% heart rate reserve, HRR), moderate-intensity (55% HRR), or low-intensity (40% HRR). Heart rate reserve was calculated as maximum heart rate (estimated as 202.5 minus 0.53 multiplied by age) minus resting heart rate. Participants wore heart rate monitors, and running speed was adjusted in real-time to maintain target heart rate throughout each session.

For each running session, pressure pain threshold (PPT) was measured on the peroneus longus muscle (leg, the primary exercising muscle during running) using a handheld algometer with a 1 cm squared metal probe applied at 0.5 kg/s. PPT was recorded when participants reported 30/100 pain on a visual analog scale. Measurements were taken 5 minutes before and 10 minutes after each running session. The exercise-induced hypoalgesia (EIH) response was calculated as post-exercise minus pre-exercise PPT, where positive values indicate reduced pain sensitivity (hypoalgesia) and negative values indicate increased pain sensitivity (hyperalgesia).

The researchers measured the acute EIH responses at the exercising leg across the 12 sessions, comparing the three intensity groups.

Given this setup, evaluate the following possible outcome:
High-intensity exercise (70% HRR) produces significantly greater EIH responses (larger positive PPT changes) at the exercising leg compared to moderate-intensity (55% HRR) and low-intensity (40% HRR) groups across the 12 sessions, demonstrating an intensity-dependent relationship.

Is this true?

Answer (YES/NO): NO